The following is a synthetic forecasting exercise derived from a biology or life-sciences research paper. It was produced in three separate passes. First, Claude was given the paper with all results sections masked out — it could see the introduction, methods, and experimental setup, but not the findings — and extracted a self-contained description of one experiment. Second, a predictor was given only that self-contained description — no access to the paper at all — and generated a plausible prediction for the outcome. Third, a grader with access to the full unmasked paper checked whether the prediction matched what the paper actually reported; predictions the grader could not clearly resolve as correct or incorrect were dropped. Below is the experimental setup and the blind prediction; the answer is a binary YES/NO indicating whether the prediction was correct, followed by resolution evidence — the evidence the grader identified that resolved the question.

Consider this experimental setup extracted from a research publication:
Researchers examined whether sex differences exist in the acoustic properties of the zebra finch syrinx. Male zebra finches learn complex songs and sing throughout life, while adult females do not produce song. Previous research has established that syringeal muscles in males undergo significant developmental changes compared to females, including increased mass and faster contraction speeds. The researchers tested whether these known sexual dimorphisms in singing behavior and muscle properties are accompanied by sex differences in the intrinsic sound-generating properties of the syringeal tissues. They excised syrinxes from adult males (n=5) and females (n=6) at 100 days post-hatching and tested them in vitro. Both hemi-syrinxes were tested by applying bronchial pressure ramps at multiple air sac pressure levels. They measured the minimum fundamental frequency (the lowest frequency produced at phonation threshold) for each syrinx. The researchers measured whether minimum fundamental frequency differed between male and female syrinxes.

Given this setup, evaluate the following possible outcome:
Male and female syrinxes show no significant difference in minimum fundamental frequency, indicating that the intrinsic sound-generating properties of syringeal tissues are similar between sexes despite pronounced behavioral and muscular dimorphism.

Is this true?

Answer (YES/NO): YES